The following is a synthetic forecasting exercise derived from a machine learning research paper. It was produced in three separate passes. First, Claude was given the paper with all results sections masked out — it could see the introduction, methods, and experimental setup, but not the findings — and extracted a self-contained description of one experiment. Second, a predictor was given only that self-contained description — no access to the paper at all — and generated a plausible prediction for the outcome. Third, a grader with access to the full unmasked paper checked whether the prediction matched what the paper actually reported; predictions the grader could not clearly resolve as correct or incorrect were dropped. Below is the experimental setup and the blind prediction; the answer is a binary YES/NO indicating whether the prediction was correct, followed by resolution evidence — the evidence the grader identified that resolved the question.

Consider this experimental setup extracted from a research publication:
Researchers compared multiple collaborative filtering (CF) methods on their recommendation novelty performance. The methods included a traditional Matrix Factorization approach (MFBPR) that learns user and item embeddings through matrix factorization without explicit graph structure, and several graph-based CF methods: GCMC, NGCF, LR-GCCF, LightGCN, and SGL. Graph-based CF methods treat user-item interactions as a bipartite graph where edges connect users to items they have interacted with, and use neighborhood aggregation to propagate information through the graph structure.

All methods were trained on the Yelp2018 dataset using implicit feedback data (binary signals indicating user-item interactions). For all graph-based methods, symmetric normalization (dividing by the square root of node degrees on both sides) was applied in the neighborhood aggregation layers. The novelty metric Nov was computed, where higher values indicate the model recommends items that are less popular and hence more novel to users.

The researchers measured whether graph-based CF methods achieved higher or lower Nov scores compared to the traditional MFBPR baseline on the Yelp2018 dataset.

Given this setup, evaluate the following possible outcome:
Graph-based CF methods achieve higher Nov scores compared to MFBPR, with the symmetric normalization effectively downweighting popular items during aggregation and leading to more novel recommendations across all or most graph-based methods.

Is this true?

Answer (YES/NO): NO